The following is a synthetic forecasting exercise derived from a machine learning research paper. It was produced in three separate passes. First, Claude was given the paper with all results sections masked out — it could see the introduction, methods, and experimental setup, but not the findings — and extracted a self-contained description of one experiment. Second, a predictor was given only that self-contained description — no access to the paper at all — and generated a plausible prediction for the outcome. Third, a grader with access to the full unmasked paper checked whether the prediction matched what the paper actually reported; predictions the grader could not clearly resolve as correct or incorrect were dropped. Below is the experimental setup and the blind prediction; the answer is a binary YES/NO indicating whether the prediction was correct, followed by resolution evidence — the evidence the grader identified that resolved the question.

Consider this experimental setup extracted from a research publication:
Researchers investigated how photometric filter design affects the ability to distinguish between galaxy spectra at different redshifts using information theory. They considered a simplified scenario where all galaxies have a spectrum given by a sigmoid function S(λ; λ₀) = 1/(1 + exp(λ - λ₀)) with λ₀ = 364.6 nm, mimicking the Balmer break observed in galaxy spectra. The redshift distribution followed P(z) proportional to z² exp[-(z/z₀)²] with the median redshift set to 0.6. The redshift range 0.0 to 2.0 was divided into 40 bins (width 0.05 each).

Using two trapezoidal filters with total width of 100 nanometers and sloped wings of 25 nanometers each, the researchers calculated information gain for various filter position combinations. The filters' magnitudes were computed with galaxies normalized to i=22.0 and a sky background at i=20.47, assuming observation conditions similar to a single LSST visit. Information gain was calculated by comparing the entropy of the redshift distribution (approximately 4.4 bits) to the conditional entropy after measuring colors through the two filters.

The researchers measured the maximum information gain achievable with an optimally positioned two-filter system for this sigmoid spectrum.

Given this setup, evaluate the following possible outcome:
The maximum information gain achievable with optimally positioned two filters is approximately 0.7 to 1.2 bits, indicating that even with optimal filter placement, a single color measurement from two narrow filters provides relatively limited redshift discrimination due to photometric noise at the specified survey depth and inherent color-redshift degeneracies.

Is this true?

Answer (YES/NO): NO